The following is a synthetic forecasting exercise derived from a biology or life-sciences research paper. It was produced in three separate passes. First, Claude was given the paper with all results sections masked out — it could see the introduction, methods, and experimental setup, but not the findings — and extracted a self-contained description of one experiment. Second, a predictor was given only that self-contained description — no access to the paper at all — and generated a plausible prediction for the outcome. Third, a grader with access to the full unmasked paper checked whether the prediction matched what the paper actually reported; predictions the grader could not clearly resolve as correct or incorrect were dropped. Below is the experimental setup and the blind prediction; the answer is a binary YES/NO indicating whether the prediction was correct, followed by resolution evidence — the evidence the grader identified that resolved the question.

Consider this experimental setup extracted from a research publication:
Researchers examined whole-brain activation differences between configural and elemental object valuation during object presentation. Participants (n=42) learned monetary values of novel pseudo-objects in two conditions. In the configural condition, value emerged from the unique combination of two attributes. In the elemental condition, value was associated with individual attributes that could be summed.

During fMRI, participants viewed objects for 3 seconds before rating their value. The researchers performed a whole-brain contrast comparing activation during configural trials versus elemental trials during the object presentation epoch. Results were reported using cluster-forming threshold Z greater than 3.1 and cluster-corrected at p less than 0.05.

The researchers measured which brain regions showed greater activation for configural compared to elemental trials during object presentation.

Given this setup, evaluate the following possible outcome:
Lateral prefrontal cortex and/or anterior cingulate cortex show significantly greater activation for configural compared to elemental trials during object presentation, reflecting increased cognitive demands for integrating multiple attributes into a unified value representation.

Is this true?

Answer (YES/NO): YES